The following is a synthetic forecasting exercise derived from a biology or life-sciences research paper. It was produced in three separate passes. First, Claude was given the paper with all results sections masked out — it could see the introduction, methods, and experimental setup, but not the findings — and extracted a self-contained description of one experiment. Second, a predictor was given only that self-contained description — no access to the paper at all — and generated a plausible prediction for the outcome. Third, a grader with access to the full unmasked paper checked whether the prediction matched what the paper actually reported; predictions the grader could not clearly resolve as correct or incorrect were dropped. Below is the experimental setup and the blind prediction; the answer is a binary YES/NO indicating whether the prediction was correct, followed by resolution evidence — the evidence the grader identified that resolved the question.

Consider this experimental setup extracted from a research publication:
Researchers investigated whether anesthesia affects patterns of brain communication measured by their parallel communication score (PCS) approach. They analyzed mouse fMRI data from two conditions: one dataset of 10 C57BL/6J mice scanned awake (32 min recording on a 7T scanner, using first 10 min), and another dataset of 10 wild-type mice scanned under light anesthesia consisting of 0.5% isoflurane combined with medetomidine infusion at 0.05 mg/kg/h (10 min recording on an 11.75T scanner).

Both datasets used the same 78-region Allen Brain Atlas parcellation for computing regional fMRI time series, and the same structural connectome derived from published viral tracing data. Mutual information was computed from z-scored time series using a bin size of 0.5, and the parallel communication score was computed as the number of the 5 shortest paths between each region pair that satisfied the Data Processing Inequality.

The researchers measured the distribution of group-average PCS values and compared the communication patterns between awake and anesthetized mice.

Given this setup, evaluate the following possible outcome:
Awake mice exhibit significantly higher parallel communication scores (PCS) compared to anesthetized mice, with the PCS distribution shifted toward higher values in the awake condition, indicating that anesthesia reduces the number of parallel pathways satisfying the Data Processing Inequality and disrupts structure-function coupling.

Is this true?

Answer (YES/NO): NO